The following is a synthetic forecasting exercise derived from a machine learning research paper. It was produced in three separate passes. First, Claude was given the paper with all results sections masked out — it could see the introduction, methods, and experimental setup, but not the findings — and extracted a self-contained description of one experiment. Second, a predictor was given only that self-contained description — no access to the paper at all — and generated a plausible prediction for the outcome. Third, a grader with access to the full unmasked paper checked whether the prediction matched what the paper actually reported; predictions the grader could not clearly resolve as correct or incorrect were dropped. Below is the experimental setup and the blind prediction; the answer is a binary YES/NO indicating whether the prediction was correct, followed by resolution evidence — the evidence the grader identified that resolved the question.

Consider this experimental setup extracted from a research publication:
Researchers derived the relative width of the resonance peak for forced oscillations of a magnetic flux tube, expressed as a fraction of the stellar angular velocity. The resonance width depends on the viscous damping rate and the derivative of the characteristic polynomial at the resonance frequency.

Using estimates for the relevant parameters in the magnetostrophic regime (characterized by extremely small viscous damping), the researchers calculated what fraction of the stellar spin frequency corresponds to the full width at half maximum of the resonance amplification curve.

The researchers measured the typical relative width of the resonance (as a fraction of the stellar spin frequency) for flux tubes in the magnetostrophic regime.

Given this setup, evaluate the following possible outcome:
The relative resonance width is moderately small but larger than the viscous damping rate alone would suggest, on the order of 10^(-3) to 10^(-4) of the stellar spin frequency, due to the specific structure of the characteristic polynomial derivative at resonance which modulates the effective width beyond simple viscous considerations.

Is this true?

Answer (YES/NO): NO